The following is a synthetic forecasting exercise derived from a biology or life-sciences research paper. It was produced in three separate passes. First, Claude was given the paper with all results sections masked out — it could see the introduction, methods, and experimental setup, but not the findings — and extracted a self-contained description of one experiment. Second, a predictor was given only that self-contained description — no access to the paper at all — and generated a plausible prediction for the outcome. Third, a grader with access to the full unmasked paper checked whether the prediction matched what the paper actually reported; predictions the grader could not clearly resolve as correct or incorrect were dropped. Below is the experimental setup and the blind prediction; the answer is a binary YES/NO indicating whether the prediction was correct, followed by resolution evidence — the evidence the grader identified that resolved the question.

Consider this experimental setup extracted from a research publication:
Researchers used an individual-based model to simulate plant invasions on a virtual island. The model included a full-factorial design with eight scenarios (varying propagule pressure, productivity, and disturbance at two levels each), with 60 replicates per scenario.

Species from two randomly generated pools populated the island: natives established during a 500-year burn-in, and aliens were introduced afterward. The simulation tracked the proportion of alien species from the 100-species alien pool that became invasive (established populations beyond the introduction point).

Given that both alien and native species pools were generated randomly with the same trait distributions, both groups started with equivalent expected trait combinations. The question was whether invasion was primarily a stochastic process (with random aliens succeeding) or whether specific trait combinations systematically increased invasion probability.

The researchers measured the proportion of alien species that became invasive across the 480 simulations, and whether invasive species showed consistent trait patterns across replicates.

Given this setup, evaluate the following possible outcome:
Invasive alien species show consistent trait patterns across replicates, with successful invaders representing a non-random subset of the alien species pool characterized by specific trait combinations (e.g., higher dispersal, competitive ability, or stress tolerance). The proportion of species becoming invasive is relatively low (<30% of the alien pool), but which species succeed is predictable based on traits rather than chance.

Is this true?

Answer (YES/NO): YES